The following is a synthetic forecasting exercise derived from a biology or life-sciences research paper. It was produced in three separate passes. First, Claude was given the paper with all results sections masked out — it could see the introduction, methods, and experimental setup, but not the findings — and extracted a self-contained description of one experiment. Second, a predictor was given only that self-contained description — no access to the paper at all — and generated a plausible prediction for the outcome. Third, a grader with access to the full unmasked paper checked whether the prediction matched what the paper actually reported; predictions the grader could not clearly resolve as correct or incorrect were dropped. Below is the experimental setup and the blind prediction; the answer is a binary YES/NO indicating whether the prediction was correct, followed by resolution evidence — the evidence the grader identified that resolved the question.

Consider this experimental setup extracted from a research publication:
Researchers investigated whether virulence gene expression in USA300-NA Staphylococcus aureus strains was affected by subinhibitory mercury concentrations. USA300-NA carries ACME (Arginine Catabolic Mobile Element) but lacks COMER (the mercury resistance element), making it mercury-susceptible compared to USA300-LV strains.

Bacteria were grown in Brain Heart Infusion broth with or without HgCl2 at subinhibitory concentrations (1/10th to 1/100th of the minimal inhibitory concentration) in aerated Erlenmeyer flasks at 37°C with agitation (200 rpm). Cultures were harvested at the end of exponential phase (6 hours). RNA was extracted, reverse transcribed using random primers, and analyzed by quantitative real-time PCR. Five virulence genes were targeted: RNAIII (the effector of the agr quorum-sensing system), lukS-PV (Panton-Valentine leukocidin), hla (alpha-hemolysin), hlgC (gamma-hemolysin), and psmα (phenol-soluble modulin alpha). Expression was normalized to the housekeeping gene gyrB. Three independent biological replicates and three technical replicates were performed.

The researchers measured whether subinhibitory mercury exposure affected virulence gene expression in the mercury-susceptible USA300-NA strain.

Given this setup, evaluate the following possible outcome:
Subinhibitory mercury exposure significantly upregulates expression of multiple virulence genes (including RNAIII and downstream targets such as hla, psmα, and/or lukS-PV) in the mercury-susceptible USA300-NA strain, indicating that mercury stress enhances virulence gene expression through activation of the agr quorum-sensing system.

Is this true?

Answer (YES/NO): NO